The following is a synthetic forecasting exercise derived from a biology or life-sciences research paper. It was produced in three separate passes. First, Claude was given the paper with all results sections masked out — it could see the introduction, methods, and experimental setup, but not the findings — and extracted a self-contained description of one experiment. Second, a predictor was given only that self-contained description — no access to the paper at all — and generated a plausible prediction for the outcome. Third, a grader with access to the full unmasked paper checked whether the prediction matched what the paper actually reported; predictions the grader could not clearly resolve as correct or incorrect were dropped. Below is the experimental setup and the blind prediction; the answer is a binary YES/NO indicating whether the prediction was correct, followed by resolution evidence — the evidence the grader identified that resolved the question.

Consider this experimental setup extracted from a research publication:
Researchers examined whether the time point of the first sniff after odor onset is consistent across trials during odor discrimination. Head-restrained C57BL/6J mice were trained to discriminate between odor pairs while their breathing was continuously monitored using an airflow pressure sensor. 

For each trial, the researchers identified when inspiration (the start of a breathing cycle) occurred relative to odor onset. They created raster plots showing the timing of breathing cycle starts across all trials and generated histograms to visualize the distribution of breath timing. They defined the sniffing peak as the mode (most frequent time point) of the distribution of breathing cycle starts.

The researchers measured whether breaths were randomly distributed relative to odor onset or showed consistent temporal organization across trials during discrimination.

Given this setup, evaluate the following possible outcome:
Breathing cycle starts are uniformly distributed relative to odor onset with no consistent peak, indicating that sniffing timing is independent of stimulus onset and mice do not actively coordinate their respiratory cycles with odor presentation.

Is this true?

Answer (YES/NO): NO